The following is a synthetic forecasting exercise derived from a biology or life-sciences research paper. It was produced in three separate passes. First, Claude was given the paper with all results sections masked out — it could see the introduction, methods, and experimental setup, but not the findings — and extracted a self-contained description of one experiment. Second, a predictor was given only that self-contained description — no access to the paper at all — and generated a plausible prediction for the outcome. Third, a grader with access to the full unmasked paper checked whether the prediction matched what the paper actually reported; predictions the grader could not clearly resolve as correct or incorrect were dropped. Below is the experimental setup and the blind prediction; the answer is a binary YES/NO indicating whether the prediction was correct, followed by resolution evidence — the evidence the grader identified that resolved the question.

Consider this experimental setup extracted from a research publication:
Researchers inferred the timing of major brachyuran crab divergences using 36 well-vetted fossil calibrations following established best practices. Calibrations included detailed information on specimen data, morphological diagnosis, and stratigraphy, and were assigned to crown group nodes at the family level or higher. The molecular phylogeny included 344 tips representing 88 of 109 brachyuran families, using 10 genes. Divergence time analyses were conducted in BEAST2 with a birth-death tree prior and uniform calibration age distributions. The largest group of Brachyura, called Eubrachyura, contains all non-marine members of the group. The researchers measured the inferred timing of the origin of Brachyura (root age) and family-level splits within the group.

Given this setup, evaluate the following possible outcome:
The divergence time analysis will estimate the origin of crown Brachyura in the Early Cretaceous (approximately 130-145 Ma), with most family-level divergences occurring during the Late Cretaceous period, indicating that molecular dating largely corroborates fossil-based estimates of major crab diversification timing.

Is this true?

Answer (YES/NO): NO